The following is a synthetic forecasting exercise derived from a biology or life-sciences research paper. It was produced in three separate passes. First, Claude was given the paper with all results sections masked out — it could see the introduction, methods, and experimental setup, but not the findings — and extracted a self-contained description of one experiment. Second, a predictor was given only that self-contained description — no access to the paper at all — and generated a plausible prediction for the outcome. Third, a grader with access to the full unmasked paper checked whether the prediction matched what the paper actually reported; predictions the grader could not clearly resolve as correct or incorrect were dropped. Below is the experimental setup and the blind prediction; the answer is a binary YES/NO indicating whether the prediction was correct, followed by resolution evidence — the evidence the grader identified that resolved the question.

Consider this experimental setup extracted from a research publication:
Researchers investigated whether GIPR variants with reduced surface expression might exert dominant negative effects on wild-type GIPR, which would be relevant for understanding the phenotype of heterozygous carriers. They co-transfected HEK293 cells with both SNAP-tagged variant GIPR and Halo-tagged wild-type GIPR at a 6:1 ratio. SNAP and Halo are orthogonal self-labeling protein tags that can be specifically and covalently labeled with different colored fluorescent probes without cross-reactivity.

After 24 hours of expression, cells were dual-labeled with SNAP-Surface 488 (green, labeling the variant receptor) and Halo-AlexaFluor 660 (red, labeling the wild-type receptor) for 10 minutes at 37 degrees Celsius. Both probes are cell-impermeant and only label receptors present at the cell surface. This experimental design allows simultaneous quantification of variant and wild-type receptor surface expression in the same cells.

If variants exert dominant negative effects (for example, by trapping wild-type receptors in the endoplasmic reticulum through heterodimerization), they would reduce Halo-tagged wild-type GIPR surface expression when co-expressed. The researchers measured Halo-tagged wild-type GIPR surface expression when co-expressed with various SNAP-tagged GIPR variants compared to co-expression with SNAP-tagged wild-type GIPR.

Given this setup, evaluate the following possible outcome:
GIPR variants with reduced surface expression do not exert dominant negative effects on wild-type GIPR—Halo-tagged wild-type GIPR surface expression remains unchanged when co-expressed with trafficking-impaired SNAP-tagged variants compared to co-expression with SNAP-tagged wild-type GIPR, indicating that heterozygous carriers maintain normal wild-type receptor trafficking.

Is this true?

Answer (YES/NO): NO